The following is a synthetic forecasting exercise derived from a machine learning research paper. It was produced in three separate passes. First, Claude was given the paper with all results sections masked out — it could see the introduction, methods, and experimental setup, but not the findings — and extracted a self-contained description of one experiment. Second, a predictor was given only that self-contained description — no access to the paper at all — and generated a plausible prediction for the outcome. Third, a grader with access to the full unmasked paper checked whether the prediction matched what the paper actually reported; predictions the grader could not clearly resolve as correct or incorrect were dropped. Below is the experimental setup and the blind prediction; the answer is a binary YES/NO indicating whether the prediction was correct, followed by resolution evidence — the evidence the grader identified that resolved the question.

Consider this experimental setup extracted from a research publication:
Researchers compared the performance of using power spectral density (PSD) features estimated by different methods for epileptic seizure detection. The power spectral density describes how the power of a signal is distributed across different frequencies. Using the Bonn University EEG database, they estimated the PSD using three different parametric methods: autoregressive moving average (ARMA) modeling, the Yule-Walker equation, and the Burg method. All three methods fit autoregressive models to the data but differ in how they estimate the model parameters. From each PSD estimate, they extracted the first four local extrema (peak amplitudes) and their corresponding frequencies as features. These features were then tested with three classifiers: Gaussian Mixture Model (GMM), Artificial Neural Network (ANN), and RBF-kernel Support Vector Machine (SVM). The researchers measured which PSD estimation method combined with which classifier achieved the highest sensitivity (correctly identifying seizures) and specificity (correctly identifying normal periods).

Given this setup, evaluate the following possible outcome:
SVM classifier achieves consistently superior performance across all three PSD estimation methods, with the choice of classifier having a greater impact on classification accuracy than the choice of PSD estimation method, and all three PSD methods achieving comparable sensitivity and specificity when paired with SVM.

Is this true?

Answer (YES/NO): NO